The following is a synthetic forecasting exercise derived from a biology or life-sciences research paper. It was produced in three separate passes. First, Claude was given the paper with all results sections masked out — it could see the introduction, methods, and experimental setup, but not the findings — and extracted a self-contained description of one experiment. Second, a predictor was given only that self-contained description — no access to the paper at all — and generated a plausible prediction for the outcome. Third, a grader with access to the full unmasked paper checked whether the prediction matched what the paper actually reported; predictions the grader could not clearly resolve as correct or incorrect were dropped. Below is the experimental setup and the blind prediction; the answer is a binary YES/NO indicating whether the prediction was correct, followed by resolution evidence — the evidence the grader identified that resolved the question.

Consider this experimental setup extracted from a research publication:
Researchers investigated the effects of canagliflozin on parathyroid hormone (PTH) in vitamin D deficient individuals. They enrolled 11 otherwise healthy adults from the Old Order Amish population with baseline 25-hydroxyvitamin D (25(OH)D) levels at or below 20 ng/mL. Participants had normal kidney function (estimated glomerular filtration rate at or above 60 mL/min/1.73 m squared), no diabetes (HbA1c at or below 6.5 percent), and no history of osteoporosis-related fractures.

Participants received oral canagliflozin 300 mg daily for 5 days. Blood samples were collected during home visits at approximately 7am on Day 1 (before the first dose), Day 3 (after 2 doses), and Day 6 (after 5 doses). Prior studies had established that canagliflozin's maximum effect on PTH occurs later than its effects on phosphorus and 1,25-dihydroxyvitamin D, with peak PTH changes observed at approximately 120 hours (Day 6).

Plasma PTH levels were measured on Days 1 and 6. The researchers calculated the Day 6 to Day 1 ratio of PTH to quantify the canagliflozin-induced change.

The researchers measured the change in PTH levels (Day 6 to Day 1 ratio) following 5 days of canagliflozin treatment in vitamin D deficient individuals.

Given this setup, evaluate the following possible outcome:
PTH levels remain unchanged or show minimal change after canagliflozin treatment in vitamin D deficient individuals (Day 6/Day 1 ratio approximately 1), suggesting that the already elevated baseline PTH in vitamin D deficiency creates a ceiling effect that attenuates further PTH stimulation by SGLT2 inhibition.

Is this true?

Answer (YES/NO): NO